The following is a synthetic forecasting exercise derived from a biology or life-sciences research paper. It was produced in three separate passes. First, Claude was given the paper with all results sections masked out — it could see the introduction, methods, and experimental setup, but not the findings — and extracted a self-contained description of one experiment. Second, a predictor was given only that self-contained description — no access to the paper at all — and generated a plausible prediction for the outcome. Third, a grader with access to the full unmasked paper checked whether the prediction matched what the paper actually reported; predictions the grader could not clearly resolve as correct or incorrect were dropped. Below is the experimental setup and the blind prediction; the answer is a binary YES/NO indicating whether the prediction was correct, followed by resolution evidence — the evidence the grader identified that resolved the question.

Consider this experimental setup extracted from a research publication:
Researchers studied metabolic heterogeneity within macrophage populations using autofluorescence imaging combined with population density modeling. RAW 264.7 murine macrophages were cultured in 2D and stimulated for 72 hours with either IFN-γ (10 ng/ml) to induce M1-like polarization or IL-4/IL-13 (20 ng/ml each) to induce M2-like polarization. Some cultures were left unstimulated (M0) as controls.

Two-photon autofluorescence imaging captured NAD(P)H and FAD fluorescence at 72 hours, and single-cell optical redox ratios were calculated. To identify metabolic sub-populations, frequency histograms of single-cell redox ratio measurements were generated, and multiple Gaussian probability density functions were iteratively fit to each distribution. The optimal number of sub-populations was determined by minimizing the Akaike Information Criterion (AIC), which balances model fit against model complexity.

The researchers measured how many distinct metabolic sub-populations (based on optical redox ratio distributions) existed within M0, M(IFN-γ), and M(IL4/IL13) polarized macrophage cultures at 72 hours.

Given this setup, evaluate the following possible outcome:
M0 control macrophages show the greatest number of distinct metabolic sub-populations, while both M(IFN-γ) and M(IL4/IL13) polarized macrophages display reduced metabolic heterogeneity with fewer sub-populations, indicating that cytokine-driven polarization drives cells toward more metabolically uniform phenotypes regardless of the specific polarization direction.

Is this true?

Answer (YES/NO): NO